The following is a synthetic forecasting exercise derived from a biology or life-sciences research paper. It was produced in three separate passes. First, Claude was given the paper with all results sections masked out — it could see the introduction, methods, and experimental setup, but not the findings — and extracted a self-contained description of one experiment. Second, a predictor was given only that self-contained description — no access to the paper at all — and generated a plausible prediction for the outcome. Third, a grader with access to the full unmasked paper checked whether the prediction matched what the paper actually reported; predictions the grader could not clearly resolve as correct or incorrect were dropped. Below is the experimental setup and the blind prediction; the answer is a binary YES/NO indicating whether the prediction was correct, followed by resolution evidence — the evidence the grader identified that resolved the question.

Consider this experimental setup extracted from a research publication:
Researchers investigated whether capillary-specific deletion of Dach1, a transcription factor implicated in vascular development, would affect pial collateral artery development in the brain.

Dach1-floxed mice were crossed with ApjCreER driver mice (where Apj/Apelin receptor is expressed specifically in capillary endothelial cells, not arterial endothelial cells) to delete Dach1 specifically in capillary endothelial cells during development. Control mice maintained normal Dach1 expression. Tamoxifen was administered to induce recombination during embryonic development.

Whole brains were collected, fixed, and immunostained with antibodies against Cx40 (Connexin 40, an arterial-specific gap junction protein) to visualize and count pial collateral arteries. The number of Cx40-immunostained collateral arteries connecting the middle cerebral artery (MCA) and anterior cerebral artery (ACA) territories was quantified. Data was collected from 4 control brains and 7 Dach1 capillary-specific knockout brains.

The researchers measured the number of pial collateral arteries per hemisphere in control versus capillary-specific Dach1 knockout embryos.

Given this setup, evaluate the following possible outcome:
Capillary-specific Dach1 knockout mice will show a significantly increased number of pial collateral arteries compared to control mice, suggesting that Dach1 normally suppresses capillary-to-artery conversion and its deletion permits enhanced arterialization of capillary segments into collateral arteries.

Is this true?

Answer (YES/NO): NO